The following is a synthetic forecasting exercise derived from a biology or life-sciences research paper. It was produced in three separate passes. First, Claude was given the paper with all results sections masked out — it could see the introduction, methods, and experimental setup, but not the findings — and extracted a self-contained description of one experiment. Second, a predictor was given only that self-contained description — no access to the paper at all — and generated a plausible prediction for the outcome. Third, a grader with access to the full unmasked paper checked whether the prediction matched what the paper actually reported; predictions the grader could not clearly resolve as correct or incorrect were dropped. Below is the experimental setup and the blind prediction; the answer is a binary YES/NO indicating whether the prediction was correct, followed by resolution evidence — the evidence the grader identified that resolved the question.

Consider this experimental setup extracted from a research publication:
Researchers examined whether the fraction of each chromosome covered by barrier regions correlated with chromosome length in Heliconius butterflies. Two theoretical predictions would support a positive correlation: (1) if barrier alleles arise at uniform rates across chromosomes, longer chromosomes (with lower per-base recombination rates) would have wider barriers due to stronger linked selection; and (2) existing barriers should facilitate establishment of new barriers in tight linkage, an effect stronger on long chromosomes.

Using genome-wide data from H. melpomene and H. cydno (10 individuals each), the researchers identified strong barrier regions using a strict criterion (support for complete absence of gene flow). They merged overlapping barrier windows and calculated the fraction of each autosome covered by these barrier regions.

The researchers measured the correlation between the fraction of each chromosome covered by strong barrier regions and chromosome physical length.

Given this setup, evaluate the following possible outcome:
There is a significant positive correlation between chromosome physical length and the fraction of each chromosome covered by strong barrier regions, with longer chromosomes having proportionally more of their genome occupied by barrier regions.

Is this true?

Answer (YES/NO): NO